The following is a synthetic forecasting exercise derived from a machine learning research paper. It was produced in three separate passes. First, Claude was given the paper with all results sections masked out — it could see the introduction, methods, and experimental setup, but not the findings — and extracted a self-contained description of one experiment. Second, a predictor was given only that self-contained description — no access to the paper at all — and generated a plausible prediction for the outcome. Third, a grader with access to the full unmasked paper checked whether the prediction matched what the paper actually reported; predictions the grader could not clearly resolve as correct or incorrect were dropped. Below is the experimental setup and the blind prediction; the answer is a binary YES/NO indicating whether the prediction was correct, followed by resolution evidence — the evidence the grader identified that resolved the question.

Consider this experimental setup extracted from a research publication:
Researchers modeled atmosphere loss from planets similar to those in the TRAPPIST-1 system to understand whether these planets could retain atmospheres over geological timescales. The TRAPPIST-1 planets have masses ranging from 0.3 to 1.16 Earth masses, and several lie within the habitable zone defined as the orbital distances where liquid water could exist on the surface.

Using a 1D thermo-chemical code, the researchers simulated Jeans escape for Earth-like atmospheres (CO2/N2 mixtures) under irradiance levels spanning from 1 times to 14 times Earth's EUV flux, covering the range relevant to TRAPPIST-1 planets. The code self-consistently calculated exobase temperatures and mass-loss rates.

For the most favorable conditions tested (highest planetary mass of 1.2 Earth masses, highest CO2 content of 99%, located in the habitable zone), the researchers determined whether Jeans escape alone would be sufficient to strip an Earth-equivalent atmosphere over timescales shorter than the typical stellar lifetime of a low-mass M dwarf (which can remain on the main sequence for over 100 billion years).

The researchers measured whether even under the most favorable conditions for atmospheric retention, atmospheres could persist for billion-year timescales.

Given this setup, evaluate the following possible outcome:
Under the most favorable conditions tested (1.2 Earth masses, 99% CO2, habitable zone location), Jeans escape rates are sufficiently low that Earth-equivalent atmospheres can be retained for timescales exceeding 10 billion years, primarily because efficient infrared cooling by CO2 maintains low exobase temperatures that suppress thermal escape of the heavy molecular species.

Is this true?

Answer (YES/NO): NO